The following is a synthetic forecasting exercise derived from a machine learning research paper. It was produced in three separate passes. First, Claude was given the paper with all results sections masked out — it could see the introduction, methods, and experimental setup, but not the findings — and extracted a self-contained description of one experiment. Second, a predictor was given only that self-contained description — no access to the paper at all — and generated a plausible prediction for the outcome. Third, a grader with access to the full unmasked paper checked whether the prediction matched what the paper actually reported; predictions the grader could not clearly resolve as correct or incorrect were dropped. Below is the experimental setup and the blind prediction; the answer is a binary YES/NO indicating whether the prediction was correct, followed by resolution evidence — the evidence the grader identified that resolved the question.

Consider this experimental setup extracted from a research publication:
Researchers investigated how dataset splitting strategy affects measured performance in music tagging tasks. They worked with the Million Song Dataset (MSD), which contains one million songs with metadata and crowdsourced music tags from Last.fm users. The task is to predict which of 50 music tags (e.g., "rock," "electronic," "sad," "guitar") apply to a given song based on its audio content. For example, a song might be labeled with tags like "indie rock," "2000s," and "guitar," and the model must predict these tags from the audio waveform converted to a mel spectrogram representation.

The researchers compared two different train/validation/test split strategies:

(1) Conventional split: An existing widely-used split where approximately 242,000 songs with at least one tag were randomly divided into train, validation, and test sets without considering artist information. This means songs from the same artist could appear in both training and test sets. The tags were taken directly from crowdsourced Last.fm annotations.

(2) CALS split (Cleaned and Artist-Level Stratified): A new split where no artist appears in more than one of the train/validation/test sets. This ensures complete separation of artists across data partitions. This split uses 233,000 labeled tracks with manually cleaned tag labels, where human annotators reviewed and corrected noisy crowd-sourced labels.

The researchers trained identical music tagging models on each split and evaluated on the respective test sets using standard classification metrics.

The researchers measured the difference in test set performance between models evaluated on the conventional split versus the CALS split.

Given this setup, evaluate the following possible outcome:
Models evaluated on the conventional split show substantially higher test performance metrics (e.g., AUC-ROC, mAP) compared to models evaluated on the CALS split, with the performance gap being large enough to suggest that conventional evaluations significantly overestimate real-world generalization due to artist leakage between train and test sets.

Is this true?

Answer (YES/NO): NO